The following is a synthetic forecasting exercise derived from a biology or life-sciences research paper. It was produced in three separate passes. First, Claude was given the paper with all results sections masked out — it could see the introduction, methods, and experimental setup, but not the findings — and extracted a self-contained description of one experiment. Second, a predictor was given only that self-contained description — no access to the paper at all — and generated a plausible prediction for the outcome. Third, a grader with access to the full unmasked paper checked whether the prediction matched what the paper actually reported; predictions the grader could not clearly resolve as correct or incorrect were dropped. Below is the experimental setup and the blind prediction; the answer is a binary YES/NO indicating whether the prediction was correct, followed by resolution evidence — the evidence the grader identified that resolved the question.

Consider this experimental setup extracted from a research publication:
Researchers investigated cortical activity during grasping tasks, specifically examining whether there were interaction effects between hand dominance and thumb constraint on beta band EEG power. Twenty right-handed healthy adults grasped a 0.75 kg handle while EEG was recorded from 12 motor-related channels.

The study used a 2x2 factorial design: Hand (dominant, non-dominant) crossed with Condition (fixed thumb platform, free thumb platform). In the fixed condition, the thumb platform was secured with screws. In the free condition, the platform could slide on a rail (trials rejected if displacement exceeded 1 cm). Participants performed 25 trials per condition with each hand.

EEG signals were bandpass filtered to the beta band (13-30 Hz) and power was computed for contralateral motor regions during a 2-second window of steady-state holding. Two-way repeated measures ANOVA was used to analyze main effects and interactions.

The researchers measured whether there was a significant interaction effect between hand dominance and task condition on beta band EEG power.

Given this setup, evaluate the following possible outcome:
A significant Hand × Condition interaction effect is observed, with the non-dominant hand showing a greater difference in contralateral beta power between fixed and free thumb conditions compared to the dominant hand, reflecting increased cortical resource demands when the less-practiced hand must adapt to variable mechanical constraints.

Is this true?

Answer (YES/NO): NO